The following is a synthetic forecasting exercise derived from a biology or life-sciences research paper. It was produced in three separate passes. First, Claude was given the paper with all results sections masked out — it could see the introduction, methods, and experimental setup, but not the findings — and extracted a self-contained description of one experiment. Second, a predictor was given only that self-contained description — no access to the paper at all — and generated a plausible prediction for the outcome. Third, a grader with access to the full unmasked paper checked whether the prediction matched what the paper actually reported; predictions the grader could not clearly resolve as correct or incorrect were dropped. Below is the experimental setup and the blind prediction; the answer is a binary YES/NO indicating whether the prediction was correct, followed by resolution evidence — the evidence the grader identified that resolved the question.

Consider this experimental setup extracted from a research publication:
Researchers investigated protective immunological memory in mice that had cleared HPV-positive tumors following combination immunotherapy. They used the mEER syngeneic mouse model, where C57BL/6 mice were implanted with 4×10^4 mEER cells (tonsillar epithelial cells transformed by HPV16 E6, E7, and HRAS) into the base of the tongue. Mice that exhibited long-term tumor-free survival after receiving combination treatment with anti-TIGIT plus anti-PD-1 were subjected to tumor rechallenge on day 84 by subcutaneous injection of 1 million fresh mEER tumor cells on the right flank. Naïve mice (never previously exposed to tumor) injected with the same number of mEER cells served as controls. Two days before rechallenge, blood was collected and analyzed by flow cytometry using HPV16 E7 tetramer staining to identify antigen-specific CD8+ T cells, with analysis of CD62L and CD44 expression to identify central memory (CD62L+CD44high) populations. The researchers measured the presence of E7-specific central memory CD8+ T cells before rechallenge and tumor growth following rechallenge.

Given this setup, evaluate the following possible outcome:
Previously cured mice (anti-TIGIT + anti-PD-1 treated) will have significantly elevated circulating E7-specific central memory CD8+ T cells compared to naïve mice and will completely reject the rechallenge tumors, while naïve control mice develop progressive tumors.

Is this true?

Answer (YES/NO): YES